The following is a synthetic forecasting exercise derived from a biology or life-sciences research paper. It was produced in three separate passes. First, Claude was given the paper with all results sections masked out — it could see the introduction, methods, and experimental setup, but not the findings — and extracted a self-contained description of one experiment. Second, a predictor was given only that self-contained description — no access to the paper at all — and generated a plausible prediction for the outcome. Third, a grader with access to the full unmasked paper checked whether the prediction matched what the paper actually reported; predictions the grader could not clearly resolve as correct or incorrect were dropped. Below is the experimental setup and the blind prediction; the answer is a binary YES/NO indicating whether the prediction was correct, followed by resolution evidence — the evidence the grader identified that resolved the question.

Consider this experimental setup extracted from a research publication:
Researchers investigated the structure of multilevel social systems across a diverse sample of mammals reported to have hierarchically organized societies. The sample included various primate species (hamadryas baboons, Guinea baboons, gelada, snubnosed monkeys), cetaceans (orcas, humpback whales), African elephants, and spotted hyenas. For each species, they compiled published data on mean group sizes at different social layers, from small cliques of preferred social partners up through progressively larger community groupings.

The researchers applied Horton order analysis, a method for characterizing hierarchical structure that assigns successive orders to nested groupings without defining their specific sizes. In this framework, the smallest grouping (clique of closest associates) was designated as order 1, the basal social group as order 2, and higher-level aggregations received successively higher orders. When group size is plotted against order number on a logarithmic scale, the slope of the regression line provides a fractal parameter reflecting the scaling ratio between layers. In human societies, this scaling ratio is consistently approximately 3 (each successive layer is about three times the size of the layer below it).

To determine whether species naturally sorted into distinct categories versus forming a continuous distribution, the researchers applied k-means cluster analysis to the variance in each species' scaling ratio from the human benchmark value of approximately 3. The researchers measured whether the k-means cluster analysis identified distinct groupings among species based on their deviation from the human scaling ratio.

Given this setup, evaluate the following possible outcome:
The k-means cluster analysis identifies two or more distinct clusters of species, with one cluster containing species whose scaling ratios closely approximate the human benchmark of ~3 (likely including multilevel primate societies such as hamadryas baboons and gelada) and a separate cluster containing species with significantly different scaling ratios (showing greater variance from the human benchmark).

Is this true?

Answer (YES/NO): YES